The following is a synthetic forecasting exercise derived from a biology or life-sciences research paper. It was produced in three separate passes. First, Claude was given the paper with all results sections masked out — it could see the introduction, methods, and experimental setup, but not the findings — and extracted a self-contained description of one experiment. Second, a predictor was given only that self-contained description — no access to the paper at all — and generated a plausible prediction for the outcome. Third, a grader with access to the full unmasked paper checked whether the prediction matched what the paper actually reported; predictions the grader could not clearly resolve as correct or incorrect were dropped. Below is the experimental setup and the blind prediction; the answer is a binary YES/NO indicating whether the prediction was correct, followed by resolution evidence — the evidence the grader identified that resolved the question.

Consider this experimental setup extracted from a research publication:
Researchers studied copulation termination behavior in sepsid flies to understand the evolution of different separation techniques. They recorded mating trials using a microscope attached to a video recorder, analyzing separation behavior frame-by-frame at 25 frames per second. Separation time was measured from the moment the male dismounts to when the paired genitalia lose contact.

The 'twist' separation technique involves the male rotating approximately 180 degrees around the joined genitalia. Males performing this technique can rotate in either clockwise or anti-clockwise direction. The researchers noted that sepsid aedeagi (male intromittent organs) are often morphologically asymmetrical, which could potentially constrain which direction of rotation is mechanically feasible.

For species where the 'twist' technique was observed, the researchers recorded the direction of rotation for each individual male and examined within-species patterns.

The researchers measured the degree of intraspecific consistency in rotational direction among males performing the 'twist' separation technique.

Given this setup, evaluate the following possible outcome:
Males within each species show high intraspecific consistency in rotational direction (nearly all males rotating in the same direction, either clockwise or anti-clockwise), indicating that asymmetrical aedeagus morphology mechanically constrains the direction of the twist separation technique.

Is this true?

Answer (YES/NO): NO